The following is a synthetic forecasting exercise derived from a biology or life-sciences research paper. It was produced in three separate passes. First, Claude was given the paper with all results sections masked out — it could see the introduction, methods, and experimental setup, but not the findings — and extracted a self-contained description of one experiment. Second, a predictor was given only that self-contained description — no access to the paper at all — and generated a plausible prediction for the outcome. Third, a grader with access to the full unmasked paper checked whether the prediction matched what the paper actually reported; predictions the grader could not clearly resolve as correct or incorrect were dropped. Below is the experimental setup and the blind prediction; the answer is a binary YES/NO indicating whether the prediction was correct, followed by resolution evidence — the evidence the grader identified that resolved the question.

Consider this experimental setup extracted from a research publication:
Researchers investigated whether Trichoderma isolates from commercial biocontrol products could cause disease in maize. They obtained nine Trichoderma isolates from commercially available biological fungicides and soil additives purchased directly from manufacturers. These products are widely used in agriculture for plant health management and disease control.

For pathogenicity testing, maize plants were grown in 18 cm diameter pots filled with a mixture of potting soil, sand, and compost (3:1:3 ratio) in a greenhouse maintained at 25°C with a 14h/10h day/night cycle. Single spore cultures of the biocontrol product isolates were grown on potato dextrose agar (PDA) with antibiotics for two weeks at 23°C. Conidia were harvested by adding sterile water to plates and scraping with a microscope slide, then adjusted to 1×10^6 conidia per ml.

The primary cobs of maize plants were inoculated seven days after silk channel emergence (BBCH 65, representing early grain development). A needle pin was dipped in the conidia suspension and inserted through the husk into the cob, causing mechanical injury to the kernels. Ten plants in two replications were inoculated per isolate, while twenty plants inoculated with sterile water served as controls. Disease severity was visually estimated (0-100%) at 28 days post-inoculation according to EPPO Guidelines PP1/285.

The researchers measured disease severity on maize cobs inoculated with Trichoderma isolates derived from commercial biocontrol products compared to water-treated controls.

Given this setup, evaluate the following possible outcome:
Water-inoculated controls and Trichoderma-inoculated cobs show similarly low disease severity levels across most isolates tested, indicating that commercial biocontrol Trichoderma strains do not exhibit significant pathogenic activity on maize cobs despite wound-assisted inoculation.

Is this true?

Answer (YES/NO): NO